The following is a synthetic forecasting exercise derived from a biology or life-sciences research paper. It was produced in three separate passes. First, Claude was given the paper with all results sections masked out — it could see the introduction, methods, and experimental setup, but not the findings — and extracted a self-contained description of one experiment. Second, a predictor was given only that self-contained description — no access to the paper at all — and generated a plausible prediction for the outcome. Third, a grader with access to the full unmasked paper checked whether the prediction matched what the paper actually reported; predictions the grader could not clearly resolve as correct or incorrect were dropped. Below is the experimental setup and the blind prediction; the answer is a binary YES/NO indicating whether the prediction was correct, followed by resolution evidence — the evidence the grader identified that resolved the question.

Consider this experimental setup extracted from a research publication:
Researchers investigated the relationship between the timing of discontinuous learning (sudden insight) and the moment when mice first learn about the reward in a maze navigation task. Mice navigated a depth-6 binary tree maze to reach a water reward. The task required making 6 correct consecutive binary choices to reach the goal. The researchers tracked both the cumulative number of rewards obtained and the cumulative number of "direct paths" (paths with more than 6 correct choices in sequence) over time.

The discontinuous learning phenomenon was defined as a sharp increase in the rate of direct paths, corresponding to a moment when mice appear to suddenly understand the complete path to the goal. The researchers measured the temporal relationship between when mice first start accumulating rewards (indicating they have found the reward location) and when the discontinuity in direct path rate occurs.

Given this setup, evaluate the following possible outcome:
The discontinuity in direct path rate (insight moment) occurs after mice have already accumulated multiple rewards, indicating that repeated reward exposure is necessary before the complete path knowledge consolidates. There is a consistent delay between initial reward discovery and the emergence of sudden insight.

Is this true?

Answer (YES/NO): YES